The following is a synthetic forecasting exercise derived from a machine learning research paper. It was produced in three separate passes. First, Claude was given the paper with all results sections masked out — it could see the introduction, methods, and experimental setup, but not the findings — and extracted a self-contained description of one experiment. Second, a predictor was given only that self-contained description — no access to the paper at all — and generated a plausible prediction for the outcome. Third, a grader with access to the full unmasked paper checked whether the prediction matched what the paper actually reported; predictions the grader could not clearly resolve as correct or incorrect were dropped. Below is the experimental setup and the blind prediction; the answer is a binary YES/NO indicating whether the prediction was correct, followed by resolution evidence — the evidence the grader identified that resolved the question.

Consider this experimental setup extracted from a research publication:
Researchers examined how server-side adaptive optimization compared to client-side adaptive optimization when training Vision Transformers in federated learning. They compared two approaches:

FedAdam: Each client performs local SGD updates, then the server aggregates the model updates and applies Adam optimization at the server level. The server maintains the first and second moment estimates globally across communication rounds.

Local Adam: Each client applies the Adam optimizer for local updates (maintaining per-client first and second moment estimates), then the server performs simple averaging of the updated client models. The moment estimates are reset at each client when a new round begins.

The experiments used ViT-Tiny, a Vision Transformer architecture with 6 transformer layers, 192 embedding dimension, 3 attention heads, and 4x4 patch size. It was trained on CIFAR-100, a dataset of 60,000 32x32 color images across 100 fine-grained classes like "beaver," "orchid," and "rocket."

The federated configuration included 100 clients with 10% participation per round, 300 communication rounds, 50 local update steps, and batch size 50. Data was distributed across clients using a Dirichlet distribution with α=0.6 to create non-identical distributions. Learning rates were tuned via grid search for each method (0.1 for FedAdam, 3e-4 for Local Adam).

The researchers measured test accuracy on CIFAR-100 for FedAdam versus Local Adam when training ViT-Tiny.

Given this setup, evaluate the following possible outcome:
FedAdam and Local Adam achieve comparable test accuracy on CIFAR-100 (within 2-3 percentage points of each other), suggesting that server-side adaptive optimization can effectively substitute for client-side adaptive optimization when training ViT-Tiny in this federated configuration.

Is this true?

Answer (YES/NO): NO